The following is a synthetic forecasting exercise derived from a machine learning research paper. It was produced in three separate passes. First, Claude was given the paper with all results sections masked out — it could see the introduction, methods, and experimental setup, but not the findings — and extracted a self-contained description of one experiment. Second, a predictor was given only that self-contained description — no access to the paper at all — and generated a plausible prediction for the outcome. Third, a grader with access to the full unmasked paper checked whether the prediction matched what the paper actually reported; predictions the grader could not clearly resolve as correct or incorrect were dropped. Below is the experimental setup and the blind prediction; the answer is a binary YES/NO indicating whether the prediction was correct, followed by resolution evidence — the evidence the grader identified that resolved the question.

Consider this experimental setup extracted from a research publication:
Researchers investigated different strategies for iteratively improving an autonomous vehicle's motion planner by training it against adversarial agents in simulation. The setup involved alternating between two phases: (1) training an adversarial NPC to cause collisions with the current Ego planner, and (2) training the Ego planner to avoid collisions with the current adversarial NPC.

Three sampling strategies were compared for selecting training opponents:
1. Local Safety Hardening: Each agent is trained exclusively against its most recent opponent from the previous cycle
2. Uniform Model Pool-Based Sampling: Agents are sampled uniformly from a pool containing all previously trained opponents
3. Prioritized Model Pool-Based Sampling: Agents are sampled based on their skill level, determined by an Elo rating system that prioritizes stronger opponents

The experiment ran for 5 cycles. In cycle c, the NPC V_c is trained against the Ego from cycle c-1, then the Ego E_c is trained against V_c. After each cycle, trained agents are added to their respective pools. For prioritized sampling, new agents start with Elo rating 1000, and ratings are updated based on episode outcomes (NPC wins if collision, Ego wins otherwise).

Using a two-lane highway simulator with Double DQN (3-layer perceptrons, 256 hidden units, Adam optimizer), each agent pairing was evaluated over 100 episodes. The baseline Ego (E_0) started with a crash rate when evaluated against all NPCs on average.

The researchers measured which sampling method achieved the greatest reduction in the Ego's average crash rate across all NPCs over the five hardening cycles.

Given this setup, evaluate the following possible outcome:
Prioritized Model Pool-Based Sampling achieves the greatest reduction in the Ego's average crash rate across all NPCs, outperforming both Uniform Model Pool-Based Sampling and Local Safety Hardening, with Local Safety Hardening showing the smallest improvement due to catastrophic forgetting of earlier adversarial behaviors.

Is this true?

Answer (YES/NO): NO